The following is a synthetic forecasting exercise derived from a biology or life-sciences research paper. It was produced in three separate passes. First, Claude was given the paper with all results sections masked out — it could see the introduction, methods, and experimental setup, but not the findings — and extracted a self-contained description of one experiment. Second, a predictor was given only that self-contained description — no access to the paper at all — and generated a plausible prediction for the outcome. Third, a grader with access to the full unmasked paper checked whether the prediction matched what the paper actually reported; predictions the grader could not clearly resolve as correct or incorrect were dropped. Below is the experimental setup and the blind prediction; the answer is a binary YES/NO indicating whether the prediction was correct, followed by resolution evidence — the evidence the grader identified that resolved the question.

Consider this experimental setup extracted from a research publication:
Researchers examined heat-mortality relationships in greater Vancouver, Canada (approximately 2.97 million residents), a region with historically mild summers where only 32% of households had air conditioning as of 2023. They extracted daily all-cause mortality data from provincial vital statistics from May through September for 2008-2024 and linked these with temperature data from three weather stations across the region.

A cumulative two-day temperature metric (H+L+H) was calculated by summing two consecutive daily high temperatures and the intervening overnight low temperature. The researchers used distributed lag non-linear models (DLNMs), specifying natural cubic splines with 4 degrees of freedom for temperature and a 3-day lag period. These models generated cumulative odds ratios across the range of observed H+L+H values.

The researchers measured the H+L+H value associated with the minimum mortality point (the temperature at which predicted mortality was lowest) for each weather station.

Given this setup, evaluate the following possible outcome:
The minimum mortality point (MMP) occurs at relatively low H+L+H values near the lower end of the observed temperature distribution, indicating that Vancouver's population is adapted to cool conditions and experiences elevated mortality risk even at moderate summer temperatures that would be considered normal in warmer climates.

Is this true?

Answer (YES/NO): NO